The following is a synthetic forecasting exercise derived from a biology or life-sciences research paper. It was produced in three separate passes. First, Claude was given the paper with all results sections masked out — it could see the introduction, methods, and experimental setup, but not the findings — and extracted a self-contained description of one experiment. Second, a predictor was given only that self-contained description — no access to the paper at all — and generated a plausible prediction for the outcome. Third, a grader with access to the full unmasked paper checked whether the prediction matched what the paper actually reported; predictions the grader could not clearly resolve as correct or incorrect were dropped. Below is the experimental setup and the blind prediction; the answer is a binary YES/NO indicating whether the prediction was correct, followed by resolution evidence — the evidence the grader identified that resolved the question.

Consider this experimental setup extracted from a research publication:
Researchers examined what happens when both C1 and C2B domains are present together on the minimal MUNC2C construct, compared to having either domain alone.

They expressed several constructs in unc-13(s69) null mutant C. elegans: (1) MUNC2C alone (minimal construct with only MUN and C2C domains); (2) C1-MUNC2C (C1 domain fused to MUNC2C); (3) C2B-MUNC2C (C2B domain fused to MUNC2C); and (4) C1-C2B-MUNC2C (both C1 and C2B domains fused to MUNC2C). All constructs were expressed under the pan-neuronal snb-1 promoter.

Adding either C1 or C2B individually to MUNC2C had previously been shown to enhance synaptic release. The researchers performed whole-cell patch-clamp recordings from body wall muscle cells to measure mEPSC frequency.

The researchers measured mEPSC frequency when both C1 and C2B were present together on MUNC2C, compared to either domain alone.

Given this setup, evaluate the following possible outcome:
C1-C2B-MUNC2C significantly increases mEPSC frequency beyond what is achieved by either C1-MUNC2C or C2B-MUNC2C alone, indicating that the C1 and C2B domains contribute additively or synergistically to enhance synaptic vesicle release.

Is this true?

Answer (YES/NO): NO